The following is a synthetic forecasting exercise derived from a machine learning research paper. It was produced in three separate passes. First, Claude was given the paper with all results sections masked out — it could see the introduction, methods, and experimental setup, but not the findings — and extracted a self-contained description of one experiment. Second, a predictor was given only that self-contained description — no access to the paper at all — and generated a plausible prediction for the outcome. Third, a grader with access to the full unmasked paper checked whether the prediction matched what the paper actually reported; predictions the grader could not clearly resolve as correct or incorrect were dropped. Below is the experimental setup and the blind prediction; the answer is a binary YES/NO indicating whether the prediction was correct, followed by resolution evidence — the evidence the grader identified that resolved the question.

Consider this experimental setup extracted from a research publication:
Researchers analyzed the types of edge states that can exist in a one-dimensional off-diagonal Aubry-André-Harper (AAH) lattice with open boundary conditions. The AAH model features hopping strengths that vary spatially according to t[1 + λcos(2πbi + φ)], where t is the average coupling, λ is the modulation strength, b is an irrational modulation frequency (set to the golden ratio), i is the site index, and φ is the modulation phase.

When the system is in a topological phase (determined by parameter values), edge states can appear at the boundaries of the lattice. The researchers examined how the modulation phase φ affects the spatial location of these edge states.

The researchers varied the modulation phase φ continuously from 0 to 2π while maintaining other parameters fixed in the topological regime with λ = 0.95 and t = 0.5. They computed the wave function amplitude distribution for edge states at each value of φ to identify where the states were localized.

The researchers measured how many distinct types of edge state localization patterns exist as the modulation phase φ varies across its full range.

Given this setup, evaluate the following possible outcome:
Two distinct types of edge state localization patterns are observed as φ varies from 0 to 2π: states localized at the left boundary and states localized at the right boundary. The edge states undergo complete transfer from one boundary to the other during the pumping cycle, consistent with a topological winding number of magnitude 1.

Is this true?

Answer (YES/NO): NO